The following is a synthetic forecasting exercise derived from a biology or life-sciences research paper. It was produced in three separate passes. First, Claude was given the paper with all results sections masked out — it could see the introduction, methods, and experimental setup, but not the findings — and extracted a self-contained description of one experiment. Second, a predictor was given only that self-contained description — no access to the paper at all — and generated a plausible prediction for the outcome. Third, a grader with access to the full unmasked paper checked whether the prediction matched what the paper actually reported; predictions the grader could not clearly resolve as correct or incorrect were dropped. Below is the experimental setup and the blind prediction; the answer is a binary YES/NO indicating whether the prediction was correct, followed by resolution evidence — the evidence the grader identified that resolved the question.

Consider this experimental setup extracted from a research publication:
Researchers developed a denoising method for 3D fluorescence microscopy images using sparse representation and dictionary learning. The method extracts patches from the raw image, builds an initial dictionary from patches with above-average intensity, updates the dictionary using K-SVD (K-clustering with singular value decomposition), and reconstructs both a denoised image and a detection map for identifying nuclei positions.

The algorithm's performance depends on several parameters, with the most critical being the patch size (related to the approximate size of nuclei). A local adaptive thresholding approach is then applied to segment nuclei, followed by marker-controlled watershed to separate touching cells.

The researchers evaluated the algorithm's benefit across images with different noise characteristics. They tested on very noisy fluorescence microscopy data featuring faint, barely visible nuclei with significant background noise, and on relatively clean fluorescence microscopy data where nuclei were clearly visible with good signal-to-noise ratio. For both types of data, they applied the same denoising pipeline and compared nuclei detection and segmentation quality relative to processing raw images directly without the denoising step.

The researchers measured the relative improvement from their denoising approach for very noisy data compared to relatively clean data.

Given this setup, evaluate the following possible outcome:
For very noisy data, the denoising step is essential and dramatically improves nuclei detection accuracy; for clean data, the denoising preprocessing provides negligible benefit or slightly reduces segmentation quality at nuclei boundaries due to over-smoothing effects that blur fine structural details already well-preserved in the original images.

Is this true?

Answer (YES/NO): NO